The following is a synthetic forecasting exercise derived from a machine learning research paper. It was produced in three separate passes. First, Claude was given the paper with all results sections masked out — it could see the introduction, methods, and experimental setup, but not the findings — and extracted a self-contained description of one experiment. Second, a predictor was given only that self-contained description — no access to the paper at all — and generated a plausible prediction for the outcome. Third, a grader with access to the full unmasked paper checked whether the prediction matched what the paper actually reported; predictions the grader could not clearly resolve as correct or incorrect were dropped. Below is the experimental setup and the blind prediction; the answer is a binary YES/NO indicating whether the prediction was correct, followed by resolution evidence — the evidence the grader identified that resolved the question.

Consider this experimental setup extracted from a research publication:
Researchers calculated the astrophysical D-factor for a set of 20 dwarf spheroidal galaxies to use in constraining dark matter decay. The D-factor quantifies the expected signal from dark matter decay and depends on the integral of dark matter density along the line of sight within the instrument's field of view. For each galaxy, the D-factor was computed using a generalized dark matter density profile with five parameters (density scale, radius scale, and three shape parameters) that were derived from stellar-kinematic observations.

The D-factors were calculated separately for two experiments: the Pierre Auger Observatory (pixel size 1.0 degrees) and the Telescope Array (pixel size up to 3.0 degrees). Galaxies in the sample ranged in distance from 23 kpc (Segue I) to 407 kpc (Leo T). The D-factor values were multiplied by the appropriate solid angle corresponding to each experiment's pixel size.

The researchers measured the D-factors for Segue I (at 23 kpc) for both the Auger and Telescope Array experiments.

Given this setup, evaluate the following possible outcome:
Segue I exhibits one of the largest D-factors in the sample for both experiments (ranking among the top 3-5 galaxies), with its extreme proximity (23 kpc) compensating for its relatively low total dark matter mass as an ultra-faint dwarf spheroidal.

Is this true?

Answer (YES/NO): YES